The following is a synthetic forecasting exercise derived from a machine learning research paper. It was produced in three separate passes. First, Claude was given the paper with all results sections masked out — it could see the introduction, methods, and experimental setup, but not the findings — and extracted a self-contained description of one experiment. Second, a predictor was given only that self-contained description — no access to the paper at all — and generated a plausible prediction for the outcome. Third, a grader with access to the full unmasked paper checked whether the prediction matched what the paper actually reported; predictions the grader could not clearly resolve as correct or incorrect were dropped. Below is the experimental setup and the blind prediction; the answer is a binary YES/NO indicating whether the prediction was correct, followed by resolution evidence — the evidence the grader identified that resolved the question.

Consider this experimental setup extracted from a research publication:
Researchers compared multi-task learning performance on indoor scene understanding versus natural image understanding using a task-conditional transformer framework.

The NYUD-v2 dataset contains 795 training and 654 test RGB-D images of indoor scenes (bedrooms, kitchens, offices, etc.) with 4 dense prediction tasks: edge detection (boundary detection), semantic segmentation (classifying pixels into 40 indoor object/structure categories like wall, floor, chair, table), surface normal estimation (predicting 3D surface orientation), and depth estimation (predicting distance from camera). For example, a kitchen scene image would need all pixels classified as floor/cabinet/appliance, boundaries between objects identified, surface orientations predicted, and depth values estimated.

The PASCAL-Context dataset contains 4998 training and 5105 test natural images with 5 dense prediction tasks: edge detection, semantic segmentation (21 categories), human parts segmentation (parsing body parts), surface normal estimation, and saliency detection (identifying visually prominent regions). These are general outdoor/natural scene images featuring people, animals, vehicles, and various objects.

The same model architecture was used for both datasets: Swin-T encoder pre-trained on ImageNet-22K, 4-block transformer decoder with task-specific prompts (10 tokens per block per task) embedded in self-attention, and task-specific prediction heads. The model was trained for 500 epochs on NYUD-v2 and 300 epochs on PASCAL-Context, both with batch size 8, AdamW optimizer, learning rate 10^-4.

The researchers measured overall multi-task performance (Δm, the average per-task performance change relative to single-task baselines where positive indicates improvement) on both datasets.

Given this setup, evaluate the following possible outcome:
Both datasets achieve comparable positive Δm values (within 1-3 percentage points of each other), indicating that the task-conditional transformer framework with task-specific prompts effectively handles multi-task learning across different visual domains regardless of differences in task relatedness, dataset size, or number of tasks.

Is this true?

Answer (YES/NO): NO